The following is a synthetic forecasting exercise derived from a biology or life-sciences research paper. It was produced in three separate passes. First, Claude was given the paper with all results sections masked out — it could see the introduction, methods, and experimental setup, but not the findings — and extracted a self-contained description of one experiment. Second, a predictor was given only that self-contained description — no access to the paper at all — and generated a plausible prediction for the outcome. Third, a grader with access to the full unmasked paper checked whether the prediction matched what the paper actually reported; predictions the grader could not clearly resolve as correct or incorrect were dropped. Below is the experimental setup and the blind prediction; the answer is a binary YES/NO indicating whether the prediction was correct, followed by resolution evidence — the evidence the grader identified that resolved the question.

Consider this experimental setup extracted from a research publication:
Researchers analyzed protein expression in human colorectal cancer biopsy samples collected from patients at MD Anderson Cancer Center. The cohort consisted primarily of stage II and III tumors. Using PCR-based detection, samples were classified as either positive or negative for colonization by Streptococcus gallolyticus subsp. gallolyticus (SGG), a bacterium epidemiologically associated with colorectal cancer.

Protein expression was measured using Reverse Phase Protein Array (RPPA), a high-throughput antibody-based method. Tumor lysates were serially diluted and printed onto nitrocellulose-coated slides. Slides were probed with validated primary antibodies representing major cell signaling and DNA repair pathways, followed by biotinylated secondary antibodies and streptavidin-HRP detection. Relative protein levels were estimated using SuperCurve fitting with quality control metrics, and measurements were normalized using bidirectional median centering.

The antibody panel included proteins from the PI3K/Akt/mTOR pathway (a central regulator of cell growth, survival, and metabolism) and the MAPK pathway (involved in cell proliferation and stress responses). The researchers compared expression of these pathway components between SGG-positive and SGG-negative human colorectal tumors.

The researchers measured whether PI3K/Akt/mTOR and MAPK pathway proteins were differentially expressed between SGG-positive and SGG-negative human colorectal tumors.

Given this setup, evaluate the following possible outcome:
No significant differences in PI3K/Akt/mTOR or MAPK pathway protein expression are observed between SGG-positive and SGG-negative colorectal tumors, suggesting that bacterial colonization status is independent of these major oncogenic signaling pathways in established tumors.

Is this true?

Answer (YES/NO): NO